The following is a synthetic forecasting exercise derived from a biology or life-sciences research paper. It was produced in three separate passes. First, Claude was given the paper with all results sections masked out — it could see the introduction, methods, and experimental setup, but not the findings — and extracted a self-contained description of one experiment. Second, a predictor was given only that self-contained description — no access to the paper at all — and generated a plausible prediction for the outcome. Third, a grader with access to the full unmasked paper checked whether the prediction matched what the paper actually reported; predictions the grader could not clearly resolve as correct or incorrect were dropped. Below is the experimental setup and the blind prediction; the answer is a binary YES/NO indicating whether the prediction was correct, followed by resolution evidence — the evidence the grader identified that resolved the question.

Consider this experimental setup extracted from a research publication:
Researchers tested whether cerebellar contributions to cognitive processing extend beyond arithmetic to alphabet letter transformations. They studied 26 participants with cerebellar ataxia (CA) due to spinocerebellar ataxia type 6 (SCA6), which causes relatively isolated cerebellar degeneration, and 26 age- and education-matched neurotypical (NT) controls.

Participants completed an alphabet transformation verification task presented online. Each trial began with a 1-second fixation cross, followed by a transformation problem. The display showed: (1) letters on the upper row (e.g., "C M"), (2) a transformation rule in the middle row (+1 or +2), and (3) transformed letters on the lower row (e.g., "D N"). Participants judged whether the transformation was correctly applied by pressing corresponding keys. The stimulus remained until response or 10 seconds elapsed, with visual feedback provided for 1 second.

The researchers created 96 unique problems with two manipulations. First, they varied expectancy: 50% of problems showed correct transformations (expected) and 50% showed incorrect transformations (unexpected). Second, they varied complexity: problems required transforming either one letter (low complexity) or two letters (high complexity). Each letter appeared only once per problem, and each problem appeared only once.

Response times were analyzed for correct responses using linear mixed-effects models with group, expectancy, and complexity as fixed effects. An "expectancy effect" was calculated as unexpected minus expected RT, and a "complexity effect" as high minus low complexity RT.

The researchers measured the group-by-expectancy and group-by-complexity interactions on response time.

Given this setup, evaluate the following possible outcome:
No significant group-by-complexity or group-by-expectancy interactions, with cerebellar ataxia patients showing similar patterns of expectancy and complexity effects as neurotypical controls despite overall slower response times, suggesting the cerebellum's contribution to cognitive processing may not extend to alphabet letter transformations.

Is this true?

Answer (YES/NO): NO